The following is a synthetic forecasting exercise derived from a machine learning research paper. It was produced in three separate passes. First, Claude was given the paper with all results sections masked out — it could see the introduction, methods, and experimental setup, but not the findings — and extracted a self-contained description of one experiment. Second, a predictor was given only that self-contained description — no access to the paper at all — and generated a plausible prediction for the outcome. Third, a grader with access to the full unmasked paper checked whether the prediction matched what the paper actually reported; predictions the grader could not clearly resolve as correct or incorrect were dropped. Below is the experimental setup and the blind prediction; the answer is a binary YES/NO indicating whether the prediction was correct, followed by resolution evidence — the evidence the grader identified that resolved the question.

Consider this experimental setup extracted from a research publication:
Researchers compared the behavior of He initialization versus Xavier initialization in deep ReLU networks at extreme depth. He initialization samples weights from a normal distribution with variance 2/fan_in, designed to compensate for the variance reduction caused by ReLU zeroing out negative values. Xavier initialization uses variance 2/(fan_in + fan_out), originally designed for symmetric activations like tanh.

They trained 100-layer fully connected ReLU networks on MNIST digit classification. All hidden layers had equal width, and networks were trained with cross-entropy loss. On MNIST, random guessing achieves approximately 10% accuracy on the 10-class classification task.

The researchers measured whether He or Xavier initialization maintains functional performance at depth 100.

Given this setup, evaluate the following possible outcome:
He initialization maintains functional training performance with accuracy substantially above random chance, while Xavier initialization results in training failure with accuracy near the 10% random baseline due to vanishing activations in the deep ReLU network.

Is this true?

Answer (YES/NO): YES